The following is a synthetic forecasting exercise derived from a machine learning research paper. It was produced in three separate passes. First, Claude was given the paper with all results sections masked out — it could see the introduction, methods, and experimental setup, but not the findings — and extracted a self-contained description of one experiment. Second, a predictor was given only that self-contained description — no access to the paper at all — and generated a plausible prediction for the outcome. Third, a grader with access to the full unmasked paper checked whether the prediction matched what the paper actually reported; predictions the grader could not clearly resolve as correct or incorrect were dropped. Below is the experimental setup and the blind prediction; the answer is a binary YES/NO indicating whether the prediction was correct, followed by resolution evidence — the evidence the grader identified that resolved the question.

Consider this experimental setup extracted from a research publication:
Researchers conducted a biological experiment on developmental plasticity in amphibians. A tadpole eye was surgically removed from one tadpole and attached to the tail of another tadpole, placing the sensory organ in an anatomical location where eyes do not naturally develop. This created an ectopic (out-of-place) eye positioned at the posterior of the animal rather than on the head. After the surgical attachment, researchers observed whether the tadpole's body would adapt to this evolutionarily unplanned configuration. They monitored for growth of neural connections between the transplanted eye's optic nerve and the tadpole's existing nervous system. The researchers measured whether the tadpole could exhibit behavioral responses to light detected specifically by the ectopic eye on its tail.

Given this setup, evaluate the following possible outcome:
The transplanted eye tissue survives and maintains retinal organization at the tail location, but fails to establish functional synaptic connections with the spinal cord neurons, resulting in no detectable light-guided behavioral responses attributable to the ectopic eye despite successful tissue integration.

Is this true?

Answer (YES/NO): NO